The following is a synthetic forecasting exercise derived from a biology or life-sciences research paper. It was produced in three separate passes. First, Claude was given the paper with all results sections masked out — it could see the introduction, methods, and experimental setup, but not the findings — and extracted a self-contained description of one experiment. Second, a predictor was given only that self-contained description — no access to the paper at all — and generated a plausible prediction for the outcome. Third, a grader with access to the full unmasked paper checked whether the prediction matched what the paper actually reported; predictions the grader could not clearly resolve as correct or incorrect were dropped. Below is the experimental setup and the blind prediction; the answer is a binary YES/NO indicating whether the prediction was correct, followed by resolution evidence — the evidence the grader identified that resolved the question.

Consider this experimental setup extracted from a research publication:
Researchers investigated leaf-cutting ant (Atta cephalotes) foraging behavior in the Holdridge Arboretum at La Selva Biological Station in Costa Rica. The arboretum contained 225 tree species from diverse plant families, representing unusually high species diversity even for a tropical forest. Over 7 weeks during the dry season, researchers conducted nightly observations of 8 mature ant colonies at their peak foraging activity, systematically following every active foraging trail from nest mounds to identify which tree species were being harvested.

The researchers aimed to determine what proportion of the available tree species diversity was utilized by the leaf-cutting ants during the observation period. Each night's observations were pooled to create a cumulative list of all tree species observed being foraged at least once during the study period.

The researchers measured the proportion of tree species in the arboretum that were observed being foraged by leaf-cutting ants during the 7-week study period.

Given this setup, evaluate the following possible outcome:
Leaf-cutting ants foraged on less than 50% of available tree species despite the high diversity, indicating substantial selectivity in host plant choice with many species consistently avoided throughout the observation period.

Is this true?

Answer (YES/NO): YES